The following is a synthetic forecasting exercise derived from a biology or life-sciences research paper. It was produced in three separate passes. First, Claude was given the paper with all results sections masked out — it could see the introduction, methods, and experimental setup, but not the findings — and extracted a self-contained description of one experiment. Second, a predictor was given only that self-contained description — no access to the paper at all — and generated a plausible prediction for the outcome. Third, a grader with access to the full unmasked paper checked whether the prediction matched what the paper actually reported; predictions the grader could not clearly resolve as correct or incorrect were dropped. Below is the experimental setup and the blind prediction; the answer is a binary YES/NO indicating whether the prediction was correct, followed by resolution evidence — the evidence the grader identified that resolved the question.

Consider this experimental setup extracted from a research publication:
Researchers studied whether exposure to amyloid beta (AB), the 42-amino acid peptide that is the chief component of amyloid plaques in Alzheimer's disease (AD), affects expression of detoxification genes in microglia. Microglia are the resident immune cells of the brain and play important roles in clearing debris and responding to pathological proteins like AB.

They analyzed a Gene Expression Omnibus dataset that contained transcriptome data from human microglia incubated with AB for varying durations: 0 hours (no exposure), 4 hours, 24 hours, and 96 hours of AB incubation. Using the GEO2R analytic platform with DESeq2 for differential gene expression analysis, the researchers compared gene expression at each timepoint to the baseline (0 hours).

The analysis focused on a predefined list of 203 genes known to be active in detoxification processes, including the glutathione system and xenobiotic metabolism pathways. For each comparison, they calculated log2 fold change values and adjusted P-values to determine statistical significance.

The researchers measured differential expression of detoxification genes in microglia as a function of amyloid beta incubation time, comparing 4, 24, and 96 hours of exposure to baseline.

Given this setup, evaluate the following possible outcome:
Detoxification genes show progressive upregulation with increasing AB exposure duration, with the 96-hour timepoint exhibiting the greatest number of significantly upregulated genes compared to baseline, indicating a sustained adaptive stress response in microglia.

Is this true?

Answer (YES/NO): NO